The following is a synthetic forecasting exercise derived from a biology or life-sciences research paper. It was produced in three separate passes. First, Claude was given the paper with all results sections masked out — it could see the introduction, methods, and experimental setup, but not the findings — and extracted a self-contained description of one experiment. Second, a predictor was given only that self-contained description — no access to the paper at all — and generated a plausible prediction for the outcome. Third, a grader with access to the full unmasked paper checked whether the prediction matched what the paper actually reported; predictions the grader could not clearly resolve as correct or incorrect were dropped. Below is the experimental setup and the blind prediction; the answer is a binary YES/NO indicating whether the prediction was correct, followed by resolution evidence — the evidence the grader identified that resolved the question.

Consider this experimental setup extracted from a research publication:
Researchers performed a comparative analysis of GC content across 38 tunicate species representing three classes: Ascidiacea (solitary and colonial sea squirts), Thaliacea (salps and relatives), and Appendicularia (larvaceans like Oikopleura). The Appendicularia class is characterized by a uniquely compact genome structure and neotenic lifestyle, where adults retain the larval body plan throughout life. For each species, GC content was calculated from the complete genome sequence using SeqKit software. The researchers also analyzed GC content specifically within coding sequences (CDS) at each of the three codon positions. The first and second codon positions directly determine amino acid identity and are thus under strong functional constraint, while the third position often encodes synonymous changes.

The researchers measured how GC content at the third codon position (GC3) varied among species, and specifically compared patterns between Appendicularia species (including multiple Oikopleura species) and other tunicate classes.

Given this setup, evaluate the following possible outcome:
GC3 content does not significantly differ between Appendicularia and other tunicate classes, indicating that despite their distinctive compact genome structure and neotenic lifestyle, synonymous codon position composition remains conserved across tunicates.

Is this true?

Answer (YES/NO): NO